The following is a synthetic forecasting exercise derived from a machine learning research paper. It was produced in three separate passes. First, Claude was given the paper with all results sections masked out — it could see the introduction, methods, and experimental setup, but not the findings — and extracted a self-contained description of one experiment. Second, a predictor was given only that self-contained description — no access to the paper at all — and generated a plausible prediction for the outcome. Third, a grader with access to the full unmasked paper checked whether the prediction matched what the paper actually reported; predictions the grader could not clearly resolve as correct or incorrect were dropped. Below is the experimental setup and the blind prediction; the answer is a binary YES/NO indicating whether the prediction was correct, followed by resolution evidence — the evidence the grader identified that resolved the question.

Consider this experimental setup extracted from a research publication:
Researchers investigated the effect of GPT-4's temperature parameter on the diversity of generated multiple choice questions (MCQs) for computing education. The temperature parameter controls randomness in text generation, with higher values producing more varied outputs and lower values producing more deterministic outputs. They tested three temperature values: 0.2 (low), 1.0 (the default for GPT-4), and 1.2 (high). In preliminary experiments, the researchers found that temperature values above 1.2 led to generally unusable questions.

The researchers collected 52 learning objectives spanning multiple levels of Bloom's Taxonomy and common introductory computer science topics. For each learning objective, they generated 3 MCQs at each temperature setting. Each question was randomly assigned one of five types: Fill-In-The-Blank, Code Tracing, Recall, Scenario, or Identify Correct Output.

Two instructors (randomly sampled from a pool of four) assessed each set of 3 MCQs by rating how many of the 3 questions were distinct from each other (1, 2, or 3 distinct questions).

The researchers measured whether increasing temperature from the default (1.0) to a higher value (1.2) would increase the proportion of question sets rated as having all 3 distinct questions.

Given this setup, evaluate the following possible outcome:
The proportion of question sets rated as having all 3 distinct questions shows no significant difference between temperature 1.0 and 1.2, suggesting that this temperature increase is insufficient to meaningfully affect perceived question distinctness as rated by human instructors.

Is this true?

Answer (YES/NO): YES